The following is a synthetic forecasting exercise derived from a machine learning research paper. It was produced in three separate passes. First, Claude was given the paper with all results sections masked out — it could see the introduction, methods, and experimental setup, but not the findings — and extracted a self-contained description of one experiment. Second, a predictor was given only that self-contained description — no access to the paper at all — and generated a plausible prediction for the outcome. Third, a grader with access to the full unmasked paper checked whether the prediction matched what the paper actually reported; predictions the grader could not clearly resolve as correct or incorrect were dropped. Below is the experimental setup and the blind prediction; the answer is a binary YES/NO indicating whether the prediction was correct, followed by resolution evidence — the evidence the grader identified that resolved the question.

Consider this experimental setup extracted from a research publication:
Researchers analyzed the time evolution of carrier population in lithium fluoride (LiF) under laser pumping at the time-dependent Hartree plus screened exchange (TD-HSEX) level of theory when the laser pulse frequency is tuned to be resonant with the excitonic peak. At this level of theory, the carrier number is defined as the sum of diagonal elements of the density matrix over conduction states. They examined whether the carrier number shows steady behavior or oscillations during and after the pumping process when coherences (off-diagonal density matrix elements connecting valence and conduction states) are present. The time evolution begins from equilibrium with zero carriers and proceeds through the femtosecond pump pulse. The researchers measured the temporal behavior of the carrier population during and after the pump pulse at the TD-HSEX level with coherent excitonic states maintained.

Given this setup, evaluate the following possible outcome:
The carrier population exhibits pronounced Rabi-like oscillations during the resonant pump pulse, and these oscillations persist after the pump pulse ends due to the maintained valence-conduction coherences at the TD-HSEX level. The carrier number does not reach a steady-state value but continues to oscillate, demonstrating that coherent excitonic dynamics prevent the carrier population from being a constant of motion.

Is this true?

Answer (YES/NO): YES